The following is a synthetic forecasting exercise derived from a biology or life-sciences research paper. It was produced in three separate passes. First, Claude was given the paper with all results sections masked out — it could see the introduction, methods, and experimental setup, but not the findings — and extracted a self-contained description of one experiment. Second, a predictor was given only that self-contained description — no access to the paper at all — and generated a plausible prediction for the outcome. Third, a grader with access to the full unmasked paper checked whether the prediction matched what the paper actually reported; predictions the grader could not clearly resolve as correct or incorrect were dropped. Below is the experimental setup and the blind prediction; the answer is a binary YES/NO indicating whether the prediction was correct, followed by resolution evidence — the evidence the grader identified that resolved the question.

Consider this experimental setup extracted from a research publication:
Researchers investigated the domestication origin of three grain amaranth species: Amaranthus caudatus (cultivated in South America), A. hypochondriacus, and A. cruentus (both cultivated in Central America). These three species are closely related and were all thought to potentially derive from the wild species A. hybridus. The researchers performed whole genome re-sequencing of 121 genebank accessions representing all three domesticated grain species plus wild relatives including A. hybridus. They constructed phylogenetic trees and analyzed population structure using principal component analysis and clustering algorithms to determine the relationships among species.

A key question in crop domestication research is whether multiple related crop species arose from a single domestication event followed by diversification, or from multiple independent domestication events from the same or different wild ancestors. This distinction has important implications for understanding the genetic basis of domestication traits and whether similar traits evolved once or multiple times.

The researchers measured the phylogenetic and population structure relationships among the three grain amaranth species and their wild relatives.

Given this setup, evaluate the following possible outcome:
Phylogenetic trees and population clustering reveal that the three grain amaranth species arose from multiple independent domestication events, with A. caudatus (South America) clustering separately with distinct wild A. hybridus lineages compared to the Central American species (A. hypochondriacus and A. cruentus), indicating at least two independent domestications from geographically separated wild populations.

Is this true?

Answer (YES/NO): NO